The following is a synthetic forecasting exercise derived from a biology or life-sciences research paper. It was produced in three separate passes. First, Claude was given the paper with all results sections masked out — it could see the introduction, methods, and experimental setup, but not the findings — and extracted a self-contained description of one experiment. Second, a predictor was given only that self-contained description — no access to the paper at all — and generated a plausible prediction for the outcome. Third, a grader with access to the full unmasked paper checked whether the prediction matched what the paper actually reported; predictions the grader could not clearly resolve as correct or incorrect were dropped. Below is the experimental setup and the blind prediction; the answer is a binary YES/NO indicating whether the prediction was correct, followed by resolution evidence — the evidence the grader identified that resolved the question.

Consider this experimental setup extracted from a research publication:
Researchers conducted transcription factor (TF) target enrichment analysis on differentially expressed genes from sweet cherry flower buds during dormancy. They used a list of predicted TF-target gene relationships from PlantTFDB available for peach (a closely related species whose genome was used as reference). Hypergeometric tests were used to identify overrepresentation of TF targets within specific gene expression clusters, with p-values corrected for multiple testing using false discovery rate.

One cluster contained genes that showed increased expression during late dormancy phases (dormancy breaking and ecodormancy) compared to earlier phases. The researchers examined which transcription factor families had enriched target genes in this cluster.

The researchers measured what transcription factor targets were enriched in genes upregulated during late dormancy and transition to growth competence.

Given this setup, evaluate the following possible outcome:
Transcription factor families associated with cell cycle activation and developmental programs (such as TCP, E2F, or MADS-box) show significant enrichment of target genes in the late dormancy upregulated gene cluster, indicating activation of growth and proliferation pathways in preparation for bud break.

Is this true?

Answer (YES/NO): NO